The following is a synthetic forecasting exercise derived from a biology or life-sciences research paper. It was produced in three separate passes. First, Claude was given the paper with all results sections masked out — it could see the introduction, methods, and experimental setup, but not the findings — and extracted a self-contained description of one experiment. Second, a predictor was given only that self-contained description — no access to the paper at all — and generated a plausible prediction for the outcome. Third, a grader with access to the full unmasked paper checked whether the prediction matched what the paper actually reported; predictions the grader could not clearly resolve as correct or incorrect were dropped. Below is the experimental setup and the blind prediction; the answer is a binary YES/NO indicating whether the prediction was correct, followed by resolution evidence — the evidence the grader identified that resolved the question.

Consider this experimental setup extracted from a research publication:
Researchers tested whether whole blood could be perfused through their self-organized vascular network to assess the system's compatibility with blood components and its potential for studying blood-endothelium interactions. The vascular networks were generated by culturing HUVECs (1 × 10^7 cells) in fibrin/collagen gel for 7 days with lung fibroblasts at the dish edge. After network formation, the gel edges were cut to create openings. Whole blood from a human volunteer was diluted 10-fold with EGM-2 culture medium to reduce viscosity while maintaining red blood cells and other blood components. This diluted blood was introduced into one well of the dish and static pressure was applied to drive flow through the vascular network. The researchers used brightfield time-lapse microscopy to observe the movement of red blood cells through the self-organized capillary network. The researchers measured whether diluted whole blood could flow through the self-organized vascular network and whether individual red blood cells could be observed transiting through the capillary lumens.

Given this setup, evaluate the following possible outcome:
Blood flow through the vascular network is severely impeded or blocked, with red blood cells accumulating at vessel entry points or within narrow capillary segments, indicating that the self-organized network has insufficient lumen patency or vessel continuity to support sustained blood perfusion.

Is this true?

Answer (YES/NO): NO